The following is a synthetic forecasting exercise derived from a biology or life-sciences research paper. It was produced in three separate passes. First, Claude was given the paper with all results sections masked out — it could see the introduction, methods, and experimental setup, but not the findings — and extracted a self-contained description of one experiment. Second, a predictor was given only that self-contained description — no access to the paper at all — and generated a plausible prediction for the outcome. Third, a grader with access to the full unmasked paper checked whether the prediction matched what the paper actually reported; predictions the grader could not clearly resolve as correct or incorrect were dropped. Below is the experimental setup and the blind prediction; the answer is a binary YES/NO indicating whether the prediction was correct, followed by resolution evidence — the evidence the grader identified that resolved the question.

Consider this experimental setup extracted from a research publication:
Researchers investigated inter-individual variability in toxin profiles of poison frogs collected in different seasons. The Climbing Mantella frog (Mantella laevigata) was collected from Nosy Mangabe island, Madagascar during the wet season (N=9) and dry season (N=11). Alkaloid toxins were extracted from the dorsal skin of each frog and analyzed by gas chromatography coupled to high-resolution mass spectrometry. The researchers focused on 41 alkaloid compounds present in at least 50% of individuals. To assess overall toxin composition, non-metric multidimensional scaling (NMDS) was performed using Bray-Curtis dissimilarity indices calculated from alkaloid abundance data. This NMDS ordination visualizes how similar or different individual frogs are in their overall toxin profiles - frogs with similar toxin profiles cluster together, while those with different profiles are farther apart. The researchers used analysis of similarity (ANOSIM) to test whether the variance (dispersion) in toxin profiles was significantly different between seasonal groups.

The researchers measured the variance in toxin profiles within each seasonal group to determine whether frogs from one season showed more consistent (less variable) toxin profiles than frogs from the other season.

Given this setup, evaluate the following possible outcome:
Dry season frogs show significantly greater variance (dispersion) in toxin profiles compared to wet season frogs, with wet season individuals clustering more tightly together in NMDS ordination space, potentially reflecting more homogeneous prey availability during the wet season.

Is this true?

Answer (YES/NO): NO